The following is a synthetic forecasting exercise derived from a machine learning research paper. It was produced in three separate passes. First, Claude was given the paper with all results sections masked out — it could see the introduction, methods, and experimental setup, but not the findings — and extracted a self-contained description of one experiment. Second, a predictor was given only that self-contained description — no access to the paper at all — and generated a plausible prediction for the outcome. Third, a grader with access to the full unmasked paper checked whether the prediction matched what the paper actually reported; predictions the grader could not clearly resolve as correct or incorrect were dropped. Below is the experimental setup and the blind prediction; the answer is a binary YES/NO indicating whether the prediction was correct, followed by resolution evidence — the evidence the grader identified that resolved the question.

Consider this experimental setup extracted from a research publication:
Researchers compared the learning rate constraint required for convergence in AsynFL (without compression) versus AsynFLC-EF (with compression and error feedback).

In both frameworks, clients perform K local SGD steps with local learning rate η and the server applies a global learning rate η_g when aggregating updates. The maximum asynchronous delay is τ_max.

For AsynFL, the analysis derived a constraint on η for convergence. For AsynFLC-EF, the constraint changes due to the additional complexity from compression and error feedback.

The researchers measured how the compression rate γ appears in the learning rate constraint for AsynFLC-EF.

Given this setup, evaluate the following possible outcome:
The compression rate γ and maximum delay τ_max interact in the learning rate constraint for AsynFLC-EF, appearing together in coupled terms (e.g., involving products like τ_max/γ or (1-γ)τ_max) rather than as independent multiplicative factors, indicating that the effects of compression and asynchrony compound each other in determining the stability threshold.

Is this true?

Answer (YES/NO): NO